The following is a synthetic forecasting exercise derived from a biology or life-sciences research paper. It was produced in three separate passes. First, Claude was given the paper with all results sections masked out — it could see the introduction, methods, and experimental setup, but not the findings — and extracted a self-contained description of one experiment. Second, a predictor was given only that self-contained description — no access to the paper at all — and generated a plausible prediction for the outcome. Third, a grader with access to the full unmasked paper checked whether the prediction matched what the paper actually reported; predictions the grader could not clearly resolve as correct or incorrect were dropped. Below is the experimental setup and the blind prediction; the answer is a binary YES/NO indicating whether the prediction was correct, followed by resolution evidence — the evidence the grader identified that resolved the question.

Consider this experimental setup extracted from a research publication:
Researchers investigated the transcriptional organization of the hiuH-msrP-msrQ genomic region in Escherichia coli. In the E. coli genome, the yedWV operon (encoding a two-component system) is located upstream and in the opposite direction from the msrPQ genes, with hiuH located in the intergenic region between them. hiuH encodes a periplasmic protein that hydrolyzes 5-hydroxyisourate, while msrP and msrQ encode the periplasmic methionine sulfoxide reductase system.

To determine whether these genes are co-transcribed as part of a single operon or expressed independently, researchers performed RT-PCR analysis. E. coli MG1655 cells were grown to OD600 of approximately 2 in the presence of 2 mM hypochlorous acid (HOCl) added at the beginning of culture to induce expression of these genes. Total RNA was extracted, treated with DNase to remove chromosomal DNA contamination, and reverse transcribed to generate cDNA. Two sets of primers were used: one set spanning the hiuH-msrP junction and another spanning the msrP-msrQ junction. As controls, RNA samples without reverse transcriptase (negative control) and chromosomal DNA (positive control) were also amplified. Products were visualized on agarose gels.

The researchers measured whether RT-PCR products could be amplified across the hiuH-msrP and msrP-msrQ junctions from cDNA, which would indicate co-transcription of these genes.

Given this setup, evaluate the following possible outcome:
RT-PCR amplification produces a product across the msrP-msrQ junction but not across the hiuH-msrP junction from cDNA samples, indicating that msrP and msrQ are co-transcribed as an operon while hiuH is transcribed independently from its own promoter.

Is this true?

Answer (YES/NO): NO